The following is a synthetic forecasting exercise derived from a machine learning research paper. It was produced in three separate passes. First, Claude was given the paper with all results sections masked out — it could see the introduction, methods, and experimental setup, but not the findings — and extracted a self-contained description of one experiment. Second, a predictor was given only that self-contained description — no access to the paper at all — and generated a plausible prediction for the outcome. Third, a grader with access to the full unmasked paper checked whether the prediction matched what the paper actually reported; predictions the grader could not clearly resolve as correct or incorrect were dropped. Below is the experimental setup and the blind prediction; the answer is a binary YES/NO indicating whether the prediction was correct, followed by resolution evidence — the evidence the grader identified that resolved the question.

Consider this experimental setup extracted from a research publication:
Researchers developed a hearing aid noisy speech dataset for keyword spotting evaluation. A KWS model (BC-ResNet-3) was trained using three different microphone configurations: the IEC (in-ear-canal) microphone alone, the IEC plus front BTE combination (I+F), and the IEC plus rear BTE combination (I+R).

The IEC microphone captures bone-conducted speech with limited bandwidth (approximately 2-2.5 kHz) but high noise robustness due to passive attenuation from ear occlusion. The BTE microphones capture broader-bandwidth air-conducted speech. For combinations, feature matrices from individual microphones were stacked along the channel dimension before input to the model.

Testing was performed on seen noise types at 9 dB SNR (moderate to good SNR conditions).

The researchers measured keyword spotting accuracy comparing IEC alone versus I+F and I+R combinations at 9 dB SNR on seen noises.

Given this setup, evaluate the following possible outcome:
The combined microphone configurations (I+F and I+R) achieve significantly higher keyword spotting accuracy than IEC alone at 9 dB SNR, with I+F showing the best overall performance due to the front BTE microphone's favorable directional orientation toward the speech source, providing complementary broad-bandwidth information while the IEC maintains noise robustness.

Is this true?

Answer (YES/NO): NO